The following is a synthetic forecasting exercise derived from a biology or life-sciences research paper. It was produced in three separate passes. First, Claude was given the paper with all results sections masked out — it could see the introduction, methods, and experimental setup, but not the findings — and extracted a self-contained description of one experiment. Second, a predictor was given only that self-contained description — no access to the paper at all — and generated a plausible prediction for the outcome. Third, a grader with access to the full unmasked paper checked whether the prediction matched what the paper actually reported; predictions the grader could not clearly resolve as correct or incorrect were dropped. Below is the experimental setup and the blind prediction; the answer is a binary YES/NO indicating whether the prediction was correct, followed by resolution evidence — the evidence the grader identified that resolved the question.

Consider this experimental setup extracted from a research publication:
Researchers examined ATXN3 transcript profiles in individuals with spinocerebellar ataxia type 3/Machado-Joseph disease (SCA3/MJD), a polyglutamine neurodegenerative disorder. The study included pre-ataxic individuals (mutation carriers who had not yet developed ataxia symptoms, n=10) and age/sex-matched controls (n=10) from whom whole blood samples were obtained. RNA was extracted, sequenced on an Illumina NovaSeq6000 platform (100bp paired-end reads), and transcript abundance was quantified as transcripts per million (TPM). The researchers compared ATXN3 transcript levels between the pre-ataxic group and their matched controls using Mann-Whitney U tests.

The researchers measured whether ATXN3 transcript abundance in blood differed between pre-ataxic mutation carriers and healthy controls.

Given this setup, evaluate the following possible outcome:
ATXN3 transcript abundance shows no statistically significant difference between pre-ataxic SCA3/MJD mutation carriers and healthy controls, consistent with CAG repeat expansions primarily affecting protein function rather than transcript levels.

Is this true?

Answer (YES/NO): YES